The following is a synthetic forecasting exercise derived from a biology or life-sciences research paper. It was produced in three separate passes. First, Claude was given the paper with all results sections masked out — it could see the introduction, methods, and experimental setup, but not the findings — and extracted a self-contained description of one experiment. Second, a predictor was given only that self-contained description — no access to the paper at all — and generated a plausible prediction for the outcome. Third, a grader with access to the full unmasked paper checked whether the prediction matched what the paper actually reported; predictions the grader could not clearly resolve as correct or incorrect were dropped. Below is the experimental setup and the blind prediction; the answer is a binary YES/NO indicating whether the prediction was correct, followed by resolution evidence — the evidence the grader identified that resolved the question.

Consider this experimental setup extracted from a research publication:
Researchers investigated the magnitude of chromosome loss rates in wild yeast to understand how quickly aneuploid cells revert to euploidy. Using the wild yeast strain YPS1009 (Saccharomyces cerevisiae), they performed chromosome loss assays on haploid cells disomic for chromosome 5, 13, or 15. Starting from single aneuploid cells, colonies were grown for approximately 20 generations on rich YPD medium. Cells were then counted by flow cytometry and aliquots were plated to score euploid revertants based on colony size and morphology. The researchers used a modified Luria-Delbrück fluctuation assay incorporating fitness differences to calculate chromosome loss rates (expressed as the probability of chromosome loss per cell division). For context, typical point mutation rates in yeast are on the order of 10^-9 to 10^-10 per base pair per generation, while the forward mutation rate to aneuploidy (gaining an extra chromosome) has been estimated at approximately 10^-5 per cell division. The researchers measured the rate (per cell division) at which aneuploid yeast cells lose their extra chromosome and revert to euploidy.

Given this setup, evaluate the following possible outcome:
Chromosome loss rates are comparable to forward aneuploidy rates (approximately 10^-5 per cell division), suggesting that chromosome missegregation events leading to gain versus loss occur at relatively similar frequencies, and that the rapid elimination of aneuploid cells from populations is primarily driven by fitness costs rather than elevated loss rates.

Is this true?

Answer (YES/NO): NO